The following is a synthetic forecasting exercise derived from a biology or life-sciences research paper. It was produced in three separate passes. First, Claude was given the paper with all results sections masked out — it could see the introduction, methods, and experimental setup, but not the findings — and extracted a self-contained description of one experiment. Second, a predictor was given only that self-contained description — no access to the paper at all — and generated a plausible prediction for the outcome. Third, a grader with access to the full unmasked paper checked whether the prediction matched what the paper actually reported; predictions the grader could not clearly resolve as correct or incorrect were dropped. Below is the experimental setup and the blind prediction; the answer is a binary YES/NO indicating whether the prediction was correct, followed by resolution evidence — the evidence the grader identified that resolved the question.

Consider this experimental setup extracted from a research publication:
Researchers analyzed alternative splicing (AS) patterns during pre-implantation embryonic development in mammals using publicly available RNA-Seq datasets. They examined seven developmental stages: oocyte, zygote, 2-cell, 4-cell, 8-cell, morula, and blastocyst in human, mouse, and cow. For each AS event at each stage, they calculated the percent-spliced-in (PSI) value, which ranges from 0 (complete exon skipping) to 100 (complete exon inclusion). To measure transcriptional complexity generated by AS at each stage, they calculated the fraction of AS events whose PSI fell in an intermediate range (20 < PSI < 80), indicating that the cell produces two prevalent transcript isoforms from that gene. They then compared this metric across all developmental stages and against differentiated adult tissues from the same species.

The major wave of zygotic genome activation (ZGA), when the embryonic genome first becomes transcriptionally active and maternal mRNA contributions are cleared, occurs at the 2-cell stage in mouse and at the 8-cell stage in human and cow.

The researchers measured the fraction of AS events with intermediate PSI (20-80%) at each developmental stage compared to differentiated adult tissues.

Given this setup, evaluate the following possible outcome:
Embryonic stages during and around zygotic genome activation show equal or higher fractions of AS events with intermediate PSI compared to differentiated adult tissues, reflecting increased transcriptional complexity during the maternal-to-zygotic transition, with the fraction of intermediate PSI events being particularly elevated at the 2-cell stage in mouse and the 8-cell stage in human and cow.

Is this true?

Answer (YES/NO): YES